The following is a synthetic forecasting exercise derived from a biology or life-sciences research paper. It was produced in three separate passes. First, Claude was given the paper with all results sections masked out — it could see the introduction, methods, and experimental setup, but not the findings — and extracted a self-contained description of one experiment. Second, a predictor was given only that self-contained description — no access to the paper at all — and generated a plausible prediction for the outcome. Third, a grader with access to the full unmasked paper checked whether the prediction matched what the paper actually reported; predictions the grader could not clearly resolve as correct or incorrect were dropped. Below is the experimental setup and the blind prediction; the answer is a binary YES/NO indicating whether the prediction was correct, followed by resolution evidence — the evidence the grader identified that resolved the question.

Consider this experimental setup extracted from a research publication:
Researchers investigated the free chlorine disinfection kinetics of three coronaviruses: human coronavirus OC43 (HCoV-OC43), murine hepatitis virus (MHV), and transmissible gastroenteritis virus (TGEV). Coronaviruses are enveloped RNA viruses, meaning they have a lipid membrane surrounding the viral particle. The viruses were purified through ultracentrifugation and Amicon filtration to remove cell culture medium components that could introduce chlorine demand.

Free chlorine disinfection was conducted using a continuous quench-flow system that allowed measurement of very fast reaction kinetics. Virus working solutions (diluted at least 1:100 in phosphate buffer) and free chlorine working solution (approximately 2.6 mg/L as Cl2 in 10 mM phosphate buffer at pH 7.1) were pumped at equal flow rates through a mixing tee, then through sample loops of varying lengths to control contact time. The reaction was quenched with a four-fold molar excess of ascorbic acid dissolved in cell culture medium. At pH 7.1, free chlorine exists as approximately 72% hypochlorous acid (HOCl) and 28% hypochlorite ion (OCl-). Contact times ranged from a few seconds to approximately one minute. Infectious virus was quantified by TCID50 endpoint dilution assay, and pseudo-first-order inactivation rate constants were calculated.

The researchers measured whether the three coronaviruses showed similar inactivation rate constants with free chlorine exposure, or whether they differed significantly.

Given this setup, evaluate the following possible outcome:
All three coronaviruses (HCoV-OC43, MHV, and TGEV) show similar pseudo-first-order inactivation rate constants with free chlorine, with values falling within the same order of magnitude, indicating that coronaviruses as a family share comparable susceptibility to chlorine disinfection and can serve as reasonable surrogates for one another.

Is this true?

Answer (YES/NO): NO